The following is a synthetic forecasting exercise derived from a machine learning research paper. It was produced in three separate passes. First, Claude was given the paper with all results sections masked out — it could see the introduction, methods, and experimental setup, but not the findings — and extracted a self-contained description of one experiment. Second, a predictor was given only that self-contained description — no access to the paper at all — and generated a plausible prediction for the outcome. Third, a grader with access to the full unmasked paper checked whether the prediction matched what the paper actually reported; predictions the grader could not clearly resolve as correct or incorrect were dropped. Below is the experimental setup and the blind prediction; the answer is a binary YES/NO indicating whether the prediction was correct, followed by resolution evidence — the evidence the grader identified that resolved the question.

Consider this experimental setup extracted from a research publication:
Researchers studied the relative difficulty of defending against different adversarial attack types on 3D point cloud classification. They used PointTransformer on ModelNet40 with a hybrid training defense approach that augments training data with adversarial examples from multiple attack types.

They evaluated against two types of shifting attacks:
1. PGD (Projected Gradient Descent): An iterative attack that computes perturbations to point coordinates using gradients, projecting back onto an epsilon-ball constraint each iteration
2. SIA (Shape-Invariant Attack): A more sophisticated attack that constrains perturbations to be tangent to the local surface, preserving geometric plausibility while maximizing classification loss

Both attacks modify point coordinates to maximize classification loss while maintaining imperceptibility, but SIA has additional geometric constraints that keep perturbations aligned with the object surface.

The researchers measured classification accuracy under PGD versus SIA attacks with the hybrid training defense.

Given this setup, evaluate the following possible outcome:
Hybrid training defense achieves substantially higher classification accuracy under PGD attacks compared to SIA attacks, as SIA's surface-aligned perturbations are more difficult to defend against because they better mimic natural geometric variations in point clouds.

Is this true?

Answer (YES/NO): YES